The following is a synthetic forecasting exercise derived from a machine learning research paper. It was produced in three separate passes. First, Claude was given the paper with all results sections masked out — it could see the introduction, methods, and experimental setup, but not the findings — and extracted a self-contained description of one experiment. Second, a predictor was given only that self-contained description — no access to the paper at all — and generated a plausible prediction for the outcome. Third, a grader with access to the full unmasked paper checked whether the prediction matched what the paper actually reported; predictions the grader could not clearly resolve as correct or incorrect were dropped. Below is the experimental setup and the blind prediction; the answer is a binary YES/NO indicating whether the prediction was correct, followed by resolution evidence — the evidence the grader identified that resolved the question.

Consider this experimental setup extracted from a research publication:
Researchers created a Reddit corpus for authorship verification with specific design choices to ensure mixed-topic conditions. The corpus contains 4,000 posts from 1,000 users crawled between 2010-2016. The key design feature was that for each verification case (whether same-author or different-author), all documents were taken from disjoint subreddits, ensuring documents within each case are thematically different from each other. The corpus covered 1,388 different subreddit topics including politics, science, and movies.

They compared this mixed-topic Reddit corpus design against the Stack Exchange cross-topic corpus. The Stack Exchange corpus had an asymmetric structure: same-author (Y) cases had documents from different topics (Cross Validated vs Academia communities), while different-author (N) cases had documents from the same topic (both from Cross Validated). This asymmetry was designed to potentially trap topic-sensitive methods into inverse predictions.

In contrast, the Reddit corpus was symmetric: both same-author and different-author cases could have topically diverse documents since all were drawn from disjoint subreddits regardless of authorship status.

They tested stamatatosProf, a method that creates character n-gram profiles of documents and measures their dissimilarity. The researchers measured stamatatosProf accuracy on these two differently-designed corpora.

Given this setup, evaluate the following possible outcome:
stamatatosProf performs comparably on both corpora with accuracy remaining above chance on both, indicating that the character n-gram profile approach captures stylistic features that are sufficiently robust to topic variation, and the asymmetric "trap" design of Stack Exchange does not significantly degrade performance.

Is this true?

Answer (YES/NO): NO